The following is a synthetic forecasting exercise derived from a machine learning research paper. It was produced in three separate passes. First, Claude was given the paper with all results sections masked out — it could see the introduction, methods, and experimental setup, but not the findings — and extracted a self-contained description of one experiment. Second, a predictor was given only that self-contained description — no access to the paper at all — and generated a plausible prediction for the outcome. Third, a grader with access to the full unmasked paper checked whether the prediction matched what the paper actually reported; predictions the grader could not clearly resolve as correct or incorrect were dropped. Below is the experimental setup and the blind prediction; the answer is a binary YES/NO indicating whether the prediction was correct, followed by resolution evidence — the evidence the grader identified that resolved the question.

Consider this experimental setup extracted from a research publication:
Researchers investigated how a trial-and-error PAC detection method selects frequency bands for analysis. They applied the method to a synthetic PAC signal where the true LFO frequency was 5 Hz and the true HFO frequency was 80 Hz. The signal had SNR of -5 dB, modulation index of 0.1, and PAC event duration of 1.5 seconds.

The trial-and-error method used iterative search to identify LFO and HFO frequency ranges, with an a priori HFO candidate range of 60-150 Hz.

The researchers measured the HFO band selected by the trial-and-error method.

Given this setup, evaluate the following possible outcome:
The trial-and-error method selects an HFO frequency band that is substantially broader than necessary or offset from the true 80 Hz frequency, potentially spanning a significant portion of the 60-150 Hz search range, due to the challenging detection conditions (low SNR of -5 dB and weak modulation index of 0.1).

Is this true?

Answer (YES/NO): YES